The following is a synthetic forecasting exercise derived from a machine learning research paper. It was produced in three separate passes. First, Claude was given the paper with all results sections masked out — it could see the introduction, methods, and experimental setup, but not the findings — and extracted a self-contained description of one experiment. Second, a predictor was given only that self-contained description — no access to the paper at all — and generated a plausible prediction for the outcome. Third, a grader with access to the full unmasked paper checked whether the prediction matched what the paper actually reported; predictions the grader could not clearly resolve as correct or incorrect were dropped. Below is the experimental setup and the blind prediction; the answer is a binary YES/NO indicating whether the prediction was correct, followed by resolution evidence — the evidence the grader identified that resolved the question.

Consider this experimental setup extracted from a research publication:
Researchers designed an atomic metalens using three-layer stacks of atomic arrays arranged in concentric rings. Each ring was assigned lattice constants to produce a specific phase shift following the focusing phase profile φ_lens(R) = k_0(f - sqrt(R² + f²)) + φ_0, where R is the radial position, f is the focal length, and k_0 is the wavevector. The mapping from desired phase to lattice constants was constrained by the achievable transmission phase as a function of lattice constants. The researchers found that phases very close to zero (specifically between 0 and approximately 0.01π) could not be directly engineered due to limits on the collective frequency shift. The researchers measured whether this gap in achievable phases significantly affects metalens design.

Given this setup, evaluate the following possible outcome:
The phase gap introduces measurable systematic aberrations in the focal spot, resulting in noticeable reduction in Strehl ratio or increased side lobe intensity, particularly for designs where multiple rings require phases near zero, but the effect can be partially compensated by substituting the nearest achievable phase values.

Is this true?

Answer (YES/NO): NO